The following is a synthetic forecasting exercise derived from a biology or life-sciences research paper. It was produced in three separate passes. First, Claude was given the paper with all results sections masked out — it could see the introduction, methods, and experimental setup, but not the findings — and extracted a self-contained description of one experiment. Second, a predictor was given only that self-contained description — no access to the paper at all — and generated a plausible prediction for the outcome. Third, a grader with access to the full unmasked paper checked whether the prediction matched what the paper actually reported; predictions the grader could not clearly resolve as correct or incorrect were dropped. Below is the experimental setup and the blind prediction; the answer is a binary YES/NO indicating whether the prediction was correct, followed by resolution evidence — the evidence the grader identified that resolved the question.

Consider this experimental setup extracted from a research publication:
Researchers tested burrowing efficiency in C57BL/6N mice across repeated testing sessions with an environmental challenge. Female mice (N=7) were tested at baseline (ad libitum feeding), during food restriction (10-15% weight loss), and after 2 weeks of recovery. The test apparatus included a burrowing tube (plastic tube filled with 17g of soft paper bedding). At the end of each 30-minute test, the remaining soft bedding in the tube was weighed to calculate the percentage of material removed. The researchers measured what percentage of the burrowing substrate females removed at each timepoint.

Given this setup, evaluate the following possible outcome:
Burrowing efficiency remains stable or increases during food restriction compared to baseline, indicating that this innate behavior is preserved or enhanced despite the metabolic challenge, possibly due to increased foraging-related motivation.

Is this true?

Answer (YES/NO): YES